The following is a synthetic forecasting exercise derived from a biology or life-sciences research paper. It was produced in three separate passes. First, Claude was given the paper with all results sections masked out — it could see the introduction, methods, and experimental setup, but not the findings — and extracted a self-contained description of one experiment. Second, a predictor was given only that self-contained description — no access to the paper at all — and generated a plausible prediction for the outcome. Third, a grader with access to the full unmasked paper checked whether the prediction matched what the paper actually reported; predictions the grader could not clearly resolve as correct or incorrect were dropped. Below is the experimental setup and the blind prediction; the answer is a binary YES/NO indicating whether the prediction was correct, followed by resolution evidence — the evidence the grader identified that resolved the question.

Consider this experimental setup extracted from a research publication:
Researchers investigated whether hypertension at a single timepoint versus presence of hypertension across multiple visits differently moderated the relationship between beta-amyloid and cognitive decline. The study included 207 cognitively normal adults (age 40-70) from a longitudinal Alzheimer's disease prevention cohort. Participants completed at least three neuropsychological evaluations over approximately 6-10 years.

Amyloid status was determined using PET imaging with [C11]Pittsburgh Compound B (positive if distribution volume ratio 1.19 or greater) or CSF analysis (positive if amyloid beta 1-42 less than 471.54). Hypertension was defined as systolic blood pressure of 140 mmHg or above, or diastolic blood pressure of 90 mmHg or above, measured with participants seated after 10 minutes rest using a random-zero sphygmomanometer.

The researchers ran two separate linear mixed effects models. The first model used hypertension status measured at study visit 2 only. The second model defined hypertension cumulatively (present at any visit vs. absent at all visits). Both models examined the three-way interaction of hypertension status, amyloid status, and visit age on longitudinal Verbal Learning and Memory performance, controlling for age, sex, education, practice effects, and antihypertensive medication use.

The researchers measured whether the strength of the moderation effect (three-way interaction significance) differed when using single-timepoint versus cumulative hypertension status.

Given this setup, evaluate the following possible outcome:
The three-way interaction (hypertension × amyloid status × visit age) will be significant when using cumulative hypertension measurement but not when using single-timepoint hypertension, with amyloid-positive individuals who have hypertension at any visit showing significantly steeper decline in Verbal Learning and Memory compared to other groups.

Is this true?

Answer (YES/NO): NO